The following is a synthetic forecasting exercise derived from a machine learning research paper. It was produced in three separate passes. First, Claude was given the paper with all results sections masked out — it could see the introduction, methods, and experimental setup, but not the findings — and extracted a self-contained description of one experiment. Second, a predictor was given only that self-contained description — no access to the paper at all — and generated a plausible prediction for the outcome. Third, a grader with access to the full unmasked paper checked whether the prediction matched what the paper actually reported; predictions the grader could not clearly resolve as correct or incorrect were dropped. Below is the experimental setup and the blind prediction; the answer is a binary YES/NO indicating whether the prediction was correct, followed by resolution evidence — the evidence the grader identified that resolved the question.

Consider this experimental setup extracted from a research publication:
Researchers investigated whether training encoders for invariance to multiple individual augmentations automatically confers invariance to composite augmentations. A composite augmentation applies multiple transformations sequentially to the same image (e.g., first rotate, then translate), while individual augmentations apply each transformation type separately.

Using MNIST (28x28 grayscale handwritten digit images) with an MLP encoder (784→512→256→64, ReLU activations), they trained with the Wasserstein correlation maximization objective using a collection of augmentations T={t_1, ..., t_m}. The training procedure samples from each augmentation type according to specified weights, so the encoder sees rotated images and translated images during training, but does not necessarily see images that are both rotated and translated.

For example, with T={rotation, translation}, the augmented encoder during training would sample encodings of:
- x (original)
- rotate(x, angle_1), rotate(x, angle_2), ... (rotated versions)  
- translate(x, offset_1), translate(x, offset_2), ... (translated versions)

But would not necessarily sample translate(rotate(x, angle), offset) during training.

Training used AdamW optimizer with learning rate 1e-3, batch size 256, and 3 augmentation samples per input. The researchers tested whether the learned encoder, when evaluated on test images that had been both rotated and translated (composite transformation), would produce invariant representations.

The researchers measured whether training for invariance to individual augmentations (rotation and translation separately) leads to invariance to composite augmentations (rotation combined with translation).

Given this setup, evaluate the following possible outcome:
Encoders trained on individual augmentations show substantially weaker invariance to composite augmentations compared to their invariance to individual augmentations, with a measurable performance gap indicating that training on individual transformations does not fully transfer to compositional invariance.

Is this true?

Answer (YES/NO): YES